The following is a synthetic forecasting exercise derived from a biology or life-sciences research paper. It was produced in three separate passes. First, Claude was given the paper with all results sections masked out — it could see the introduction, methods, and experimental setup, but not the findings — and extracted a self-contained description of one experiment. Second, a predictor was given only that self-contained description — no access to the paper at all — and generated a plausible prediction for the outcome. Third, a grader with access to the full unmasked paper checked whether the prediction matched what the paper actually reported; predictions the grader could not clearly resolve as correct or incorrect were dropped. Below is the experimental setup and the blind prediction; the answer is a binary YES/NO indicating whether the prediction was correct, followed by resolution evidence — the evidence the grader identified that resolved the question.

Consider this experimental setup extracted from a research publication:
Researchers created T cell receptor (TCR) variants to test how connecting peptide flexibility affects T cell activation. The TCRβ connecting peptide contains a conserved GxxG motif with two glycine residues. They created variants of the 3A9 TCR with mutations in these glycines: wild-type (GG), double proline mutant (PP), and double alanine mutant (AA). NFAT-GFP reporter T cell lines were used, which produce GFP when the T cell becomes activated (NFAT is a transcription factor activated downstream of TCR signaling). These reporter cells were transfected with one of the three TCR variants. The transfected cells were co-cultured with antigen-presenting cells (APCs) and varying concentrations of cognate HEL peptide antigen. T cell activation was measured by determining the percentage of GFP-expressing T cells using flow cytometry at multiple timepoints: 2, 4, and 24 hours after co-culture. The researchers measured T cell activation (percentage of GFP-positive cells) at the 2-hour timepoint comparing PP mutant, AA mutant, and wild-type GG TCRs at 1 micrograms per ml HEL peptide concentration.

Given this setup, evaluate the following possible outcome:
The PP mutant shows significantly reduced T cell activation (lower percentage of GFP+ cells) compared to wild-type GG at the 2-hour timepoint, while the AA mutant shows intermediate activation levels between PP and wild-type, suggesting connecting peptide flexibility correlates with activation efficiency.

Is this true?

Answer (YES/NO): NO